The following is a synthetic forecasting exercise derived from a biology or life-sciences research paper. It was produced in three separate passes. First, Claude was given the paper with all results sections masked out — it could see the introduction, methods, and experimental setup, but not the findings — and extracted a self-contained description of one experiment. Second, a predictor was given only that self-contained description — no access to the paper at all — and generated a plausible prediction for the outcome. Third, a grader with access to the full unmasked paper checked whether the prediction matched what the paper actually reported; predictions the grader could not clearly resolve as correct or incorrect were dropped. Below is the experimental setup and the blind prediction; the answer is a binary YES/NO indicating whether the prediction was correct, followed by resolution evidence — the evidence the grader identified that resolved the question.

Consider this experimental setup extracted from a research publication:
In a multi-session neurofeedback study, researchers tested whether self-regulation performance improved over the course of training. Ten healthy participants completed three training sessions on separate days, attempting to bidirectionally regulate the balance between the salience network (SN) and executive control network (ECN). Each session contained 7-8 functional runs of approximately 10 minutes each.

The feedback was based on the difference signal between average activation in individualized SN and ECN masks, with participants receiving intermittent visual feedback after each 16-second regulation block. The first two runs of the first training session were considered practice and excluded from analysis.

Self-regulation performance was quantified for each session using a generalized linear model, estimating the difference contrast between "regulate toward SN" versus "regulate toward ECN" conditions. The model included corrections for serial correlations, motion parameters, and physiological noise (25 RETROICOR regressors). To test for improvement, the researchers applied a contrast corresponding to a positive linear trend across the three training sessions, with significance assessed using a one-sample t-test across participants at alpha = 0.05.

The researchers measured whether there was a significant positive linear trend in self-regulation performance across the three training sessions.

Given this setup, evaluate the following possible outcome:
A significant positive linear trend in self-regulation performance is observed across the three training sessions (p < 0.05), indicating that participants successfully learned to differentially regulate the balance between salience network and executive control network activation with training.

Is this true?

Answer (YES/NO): YES